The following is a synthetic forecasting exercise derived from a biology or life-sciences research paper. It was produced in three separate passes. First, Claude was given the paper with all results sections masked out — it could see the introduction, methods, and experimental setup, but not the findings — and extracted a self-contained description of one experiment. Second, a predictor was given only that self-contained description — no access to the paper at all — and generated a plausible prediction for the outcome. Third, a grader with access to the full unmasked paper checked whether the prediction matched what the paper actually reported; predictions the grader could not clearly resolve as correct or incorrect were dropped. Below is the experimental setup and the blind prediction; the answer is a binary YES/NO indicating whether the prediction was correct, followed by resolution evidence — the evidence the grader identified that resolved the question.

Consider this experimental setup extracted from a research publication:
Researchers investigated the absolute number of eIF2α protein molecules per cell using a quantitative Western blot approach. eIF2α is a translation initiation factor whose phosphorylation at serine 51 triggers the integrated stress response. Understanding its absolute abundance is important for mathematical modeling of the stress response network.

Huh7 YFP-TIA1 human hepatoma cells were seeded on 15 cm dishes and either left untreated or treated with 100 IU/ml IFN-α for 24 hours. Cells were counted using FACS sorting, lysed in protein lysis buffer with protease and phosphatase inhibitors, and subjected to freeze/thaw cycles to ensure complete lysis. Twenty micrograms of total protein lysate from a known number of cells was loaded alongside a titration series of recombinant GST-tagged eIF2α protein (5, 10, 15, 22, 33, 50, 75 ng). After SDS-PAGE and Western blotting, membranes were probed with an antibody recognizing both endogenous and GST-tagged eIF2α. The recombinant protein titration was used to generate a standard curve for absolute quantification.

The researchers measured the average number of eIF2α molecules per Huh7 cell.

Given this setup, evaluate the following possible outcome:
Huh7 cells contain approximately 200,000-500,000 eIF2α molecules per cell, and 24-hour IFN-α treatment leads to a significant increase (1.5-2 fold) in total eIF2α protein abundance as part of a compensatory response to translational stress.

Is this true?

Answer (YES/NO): NO